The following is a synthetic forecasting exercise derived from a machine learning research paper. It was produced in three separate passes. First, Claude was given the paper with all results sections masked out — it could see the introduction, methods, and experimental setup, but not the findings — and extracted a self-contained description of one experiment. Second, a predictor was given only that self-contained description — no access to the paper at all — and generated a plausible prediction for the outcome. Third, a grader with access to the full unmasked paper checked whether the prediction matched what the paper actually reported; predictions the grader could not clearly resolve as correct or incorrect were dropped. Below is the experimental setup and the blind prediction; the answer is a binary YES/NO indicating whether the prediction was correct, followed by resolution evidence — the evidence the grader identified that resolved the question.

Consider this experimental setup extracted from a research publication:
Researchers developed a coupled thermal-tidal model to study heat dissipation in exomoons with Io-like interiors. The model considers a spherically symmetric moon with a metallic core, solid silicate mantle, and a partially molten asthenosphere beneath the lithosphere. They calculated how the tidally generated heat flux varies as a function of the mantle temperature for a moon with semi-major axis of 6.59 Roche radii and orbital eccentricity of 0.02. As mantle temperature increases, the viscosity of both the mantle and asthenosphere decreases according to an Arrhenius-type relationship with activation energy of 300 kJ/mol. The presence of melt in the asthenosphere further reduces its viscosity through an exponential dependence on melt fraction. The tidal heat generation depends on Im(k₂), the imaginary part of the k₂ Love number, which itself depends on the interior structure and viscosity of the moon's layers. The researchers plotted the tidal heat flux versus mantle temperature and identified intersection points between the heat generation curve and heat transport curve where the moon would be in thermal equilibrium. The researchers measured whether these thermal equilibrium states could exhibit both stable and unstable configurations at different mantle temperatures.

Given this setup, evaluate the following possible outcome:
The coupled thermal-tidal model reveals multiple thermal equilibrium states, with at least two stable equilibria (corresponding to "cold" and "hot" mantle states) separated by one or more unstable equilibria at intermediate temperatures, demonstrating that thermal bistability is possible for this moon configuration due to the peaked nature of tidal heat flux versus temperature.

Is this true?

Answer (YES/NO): YES